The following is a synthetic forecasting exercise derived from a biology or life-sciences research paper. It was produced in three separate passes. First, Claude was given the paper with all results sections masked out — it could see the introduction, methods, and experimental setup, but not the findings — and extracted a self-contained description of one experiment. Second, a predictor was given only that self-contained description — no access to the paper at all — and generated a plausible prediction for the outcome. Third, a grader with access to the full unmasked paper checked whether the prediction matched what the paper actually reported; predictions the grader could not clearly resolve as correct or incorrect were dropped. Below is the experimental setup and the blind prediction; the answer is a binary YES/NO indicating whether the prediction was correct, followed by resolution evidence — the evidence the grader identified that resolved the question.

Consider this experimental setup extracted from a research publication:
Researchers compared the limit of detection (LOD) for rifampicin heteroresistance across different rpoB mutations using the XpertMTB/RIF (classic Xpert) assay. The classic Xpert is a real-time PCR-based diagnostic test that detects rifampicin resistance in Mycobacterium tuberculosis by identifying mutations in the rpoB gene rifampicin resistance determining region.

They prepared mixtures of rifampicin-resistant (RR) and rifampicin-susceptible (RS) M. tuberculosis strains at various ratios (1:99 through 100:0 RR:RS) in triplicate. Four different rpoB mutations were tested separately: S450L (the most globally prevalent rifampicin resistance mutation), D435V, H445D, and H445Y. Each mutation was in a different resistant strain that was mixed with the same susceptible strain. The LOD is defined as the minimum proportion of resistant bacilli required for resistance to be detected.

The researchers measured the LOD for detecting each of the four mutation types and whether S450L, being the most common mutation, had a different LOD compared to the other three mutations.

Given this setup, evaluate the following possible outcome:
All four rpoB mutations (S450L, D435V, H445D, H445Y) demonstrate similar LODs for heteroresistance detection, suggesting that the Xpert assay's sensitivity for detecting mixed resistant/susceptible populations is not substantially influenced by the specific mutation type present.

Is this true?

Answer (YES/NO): NO